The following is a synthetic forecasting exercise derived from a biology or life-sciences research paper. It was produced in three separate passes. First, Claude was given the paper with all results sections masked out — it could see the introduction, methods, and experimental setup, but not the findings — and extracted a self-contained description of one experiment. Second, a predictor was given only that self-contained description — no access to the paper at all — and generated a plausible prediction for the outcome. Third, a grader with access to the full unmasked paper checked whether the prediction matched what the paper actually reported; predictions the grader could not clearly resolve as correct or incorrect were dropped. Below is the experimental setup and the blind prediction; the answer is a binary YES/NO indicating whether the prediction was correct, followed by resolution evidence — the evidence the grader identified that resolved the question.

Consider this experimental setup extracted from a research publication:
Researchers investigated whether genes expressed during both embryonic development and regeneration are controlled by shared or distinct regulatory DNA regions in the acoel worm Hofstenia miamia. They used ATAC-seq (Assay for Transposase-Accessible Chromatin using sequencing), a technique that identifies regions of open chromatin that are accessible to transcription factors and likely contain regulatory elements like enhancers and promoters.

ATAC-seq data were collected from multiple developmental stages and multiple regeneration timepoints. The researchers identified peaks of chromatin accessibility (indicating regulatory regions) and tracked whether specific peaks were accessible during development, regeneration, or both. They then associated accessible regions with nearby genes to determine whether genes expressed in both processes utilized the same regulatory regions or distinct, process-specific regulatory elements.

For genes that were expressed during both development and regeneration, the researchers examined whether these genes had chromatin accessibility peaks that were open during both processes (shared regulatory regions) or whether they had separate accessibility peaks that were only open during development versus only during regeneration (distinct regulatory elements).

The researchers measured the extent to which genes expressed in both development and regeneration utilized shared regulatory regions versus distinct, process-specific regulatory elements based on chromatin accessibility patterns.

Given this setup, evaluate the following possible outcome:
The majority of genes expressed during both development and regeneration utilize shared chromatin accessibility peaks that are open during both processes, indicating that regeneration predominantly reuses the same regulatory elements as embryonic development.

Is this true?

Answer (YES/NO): YES